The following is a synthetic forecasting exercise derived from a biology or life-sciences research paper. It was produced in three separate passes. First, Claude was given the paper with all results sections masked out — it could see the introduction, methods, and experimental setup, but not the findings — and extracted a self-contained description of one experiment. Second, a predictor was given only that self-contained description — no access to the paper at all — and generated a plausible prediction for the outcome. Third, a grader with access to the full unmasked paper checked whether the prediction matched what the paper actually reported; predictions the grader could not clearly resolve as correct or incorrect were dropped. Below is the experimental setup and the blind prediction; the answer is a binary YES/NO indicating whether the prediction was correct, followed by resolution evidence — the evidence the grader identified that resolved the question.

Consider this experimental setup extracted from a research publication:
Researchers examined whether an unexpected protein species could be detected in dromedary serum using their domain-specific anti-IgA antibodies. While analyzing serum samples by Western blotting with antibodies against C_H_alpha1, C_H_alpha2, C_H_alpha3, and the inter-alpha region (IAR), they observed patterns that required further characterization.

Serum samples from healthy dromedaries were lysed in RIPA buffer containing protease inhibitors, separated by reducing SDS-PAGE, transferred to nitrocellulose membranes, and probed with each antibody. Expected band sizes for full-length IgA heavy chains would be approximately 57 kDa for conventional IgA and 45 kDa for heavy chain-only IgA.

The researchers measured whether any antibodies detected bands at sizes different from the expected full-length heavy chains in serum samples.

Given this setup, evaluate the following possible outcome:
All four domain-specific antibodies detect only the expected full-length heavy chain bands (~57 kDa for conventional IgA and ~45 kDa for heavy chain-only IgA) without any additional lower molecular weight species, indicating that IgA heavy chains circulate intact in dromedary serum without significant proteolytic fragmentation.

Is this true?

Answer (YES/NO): NO